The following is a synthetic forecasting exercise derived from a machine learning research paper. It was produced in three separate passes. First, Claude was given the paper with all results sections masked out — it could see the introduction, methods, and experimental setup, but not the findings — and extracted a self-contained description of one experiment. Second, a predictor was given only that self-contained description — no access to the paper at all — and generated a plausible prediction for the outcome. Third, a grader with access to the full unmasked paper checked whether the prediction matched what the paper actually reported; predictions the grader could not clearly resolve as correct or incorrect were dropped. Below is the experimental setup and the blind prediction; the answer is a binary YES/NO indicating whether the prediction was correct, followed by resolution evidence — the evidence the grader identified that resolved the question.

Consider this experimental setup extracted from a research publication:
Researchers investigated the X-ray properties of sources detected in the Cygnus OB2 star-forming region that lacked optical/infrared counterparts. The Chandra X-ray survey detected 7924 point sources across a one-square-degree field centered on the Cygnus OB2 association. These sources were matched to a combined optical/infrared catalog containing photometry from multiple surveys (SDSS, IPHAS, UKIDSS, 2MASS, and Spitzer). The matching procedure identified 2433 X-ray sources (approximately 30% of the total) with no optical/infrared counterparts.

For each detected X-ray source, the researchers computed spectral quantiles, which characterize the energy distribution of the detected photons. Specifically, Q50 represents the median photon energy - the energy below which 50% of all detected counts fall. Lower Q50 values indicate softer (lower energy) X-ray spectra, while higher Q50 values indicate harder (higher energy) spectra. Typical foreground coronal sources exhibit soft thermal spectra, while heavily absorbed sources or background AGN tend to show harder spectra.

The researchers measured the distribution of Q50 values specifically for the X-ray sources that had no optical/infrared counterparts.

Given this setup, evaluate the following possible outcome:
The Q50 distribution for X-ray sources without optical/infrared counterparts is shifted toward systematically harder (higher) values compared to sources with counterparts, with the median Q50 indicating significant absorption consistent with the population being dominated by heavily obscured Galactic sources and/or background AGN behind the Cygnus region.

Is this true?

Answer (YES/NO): NO